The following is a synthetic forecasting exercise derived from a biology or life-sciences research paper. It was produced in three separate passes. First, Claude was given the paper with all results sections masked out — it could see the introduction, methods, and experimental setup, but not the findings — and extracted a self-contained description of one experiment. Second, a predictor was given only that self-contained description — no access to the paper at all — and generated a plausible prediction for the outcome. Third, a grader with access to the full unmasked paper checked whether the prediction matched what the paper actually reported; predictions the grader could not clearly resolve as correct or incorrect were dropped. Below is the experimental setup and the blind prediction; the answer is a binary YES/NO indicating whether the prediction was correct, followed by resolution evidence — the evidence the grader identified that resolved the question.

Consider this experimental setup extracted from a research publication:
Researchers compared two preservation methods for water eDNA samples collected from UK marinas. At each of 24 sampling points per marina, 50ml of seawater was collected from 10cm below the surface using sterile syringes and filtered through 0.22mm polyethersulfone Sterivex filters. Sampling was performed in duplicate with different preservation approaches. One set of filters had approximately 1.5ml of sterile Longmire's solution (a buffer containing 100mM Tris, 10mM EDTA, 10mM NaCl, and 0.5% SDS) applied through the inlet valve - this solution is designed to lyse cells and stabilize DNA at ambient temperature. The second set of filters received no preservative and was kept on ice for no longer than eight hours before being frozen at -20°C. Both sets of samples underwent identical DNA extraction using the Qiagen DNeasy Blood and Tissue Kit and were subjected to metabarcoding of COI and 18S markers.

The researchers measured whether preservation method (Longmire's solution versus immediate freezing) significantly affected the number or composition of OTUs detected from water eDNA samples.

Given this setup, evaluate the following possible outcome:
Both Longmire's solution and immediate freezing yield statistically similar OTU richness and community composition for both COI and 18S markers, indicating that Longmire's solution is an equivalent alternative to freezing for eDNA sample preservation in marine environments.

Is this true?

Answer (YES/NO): NO